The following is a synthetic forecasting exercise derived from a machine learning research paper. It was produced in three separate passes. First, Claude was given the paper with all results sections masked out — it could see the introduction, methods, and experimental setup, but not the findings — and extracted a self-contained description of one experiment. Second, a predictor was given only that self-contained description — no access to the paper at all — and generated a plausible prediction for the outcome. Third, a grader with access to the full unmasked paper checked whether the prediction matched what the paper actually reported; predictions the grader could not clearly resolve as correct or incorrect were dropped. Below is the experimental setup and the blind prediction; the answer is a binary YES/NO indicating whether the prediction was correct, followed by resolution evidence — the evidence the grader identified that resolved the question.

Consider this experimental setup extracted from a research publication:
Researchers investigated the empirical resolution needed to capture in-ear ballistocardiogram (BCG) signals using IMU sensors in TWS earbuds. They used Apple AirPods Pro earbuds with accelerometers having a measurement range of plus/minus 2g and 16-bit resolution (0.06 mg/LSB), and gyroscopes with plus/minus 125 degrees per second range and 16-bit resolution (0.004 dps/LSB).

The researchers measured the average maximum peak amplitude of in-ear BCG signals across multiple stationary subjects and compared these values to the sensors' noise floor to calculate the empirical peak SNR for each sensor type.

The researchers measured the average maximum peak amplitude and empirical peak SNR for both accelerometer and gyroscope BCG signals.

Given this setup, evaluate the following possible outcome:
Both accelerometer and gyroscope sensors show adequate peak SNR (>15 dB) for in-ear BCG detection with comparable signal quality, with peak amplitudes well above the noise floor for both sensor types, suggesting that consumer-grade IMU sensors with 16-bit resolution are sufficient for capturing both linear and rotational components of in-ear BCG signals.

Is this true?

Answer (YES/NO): NO